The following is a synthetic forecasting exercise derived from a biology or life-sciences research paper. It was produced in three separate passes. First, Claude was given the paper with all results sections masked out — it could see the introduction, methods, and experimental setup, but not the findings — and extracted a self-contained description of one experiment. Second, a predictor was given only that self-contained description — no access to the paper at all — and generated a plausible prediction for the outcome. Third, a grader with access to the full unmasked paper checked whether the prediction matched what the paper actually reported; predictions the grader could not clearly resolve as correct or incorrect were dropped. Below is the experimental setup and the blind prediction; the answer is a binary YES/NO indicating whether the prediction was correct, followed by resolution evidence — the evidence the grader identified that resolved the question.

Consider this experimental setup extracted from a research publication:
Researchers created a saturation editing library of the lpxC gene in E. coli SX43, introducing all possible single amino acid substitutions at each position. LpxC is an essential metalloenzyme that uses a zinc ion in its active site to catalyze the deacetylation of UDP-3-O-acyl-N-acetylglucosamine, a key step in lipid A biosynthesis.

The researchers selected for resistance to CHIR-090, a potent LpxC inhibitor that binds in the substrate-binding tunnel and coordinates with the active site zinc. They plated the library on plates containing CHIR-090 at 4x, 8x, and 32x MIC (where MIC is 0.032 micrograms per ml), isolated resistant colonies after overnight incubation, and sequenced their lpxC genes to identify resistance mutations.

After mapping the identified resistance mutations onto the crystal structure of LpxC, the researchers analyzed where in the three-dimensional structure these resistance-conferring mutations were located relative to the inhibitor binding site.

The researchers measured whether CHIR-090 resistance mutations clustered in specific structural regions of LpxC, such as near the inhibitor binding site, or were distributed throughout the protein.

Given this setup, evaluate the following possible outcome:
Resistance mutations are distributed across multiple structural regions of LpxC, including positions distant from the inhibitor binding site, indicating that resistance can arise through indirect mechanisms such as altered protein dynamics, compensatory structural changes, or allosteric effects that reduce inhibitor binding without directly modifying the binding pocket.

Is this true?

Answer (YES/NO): NO